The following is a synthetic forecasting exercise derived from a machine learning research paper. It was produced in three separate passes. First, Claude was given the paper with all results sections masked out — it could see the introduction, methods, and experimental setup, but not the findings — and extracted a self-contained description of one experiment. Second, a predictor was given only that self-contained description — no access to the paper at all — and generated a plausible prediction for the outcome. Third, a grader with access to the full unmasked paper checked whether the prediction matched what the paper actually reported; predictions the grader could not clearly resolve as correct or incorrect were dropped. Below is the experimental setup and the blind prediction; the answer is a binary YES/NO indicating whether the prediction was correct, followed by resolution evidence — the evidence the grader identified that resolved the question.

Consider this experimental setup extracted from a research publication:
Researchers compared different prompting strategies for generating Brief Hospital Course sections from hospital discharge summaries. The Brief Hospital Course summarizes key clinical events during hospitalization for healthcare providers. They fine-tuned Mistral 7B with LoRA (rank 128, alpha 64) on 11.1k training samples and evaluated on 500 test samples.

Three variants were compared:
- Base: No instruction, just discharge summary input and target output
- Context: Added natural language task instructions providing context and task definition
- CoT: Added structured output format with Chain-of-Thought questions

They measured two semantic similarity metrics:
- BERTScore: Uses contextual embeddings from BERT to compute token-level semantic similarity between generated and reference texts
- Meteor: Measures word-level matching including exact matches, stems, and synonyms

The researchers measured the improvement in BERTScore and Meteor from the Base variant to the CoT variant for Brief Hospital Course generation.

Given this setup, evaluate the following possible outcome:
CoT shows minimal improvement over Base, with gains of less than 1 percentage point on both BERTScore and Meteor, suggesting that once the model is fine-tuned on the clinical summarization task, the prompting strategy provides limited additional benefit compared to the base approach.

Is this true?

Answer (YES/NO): NO